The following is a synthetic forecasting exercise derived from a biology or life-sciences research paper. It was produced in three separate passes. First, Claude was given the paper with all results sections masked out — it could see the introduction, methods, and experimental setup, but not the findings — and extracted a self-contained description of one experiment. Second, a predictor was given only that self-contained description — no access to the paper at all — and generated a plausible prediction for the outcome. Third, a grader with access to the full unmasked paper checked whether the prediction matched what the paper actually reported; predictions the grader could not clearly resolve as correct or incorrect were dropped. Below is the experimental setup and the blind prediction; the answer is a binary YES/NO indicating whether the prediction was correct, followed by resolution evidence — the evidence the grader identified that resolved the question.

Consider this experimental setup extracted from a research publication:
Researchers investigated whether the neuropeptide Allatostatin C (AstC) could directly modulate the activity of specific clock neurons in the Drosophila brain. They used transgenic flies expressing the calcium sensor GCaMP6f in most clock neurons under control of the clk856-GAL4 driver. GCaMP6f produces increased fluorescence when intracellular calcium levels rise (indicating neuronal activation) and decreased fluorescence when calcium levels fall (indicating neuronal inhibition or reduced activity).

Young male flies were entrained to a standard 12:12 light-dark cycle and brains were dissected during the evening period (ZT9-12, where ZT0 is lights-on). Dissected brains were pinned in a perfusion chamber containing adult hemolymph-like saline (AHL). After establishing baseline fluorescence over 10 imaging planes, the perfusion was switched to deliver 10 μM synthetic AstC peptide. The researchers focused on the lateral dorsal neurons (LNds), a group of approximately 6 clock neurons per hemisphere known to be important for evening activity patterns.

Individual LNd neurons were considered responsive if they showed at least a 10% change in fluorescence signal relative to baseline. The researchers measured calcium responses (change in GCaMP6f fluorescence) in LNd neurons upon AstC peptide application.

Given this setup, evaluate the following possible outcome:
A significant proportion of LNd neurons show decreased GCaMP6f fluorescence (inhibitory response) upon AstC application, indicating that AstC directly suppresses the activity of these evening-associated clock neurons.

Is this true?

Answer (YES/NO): NO